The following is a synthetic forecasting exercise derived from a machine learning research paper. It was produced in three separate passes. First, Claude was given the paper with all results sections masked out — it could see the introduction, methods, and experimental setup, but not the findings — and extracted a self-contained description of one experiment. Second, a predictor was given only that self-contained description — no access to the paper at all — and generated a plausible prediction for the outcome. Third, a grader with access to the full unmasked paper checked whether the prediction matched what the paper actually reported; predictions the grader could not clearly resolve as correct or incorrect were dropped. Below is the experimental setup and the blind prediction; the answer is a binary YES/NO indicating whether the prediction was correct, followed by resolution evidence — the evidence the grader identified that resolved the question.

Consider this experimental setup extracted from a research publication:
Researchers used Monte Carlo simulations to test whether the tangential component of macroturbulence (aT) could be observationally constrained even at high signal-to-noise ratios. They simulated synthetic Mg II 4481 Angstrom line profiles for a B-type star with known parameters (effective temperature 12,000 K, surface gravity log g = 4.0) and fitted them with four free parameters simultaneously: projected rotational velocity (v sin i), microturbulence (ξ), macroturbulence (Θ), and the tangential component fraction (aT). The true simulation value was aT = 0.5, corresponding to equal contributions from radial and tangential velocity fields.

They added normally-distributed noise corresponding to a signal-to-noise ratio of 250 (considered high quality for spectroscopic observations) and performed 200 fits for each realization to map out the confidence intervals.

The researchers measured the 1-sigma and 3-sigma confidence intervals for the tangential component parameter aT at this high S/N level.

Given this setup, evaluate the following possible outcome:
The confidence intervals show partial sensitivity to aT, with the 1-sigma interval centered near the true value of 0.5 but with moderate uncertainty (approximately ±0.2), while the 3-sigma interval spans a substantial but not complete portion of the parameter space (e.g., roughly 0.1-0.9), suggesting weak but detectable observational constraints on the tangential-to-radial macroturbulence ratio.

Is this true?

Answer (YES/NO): NO